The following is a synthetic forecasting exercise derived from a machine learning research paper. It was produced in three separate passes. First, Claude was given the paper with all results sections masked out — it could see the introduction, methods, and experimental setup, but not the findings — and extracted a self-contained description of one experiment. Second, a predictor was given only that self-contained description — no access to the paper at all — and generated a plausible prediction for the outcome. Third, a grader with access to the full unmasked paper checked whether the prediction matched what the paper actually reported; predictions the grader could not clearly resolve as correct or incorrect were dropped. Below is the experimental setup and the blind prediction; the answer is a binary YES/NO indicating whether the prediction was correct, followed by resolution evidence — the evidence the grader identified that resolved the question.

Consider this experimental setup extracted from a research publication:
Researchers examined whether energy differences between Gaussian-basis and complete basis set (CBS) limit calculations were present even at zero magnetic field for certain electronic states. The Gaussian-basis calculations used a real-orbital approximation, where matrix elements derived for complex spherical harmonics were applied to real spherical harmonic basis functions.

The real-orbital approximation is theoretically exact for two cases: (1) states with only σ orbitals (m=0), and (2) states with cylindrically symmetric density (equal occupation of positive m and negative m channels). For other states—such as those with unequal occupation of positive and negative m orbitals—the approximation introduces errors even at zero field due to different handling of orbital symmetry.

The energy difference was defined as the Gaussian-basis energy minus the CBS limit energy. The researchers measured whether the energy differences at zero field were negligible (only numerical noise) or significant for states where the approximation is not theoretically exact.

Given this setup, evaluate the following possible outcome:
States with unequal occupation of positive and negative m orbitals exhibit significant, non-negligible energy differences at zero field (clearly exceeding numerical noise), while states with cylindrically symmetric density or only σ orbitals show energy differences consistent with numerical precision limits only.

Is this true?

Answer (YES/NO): YES